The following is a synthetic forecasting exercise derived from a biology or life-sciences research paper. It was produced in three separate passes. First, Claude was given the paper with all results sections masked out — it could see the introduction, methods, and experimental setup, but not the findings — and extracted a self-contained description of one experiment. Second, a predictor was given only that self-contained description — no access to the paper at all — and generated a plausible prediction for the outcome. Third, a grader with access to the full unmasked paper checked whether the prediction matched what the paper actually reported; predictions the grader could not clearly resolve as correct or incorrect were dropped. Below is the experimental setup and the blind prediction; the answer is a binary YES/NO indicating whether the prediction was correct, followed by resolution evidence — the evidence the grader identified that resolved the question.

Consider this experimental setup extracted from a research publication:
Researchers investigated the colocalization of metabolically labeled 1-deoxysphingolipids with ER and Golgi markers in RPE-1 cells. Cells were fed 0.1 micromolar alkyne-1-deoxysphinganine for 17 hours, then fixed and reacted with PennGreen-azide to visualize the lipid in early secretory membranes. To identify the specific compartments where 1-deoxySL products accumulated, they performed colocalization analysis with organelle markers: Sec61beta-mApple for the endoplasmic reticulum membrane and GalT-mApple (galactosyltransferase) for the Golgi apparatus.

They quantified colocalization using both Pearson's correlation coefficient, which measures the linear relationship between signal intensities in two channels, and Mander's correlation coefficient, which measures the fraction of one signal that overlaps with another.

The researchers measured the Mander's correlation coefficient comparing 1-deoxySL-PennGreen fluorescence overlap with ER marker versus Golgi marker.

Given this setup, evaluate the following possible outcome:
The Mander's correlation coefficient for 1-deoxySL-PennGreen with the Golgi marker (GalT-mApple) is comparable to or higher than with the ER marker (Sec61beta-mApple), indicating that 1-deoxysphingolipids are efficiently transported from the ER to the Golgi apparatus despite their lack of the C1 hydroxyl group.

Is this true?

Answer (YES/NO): NO